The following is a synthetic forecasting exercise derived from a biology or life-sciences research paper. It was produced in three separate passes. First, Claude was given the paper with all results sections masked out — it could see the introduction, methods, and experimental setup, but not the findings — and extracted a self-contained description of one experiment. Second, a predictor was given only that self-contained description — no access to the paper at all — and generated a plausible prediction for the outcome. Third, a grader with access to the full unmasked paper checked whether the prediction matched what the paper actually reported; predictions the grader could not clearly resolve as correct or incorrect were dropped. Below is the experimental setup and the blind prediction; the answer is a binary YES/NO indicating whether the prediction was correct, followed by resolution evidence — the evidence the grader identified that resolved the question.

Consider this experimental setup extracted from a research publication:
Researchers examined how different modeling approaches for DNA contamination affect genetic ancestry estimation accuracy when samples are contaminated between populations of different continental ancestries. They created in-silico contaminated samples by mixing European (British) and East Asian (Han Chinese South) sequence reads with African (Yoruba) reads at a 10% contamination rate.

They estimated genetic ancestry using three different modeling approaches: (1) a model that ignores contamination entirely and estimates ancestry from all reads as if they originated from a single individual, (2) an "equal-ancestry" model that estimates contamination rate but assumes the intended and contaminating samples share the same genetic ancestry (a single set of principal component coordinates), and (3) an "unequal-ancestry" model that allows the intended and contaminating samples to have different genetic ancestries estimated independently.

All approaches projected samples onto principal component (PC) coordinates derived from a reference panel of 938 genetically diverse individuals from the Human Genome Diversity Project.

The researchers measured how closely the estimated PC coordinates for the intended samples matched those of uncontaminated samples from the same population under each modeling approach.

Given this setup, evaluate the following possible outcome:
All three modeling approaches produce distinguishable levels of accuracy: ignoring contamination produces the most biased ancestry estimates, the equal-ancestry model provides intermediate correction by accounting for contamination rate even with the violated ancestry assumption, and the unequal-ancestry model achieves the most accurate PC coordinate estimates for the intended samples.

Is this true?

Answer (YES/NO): NO